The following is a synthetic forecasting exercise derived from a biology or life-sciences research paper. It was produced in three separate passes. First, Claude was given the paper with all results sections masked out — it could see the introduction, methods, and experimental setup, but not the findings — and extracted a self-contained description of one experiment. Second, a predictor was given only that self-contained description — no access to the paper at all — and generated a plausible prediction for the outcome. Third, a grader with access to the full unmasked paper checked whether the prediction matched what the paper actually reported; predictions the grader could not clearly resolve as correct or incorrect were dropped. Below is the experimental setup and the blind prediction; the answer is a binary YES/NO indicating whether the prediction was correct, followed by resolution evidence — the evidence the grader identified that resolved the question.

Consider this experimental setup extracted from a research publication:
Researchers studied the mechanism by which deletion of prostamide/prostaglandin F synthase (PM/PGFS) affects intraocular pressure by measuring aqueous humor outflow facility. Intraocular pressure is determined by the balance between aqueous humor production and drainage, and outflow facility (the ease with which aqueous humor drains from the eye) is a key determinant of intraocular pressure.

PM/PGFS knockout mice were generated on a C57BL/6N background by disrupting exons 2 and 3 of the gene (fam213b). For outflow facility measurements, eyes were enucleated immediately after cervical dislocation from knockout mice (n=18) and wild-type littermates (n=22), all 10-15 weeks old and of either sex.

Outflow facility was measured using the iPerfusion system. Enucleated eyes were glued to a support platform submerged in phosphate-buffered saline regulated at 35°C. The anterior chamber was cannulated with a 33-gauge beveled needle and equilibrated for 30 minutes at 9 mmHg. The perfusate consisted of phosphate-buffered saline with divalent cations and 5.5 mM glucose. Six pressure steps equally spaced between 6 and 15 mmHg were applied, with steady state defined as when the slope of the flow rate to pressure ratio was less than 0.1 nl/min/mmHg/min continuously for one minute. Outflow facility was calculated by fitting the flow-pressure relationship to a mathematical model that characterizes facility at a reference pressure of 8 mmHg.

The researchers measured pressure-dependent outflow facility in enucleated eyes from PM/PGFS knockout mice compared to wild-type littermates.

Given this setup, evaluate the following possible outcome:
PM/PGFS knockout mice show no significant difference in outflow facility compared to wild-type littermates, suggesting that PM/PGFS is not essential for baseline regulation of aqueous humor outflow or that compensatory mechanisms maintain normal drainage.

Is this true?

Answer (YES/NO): YES